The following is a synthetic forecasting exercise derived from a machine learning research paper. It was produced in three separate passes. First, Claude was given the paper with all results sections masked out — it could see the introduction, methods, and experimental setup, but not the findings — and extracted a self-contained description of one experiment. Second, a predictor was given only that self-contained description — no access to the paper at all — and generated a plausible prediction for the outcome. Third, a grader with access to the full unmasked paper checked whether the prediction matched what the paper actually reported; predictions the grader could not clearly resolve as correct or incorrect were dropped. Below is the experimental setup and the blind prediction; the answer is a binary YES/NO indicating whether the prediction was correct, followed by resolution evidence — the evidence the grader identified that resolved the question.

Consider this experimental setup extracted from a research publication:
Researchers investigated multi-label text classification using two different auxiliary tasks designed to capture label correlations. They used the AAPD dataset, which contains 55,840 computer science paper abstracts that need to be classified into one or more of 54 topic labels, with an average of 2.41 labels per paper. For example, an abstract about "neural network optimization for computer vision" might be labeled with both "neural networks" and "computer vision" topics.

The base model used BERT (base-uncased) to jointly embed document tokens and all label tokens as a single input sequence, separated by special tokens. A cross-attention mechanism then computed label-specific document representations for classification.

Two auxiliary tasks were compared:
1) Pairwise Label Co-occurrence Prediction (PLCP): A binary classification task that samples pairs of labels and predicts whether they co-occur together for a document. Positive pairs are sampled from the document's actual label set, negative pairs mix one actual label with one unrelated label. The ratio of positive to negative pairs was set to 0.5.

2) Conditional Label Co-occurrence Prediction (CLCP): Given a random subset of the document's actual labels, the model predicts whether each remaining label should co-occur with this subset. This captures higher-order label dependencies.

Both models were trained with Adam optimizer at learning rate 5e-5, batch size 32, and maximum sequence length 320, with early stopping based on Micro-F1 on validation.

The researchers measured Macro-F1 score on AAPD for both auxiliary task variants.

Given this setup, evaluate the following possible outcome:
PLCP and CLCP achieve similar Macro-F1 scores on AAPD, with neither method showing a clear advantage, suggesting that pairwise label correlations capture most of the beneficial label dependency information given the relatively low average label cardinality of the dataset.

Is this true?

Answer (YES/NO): NO